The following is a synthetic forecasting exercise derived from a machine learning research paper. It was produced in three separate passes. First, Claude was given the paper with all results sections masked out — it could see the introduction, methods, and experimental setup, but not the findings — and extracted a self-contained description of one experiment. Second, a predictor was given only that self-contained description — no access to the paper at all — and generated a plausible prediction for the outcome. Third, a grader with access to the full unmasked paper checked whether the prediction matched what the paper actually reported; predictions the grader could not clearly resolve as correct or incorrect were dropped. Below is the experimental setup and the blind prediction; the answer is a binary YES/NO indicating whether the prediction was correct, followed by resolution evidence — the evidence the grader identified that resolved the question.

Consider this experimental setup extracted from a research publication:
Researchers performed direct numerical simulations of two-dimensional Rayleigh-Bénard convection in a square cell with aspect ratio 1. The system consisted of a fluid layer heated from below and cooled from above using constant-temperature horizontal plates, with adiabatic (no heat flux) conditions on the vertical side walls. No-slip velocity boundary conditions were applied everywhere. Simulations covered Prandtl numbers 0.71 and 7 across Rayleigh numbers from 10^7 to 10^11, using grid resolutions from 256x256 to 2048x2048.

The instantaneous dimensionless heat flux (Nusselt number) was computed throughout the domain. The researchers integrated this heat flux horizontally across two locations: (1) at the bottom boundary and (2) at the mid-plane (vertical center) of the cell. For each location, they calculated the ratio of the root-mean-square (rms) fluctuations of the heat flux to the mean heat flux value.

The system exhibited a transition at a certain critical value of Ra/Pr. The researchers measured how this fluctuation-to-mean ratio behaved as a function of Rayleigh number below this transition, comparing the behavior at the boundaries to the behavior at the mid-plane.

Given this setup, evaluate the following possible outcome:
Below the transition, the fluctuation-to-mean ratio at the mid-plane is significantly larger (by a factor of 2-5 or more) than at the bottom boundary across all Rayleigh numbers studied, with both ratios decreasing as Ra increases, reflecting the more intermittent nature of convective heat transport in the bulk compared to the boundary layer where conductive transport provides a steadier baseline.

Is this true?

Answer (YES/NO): NO